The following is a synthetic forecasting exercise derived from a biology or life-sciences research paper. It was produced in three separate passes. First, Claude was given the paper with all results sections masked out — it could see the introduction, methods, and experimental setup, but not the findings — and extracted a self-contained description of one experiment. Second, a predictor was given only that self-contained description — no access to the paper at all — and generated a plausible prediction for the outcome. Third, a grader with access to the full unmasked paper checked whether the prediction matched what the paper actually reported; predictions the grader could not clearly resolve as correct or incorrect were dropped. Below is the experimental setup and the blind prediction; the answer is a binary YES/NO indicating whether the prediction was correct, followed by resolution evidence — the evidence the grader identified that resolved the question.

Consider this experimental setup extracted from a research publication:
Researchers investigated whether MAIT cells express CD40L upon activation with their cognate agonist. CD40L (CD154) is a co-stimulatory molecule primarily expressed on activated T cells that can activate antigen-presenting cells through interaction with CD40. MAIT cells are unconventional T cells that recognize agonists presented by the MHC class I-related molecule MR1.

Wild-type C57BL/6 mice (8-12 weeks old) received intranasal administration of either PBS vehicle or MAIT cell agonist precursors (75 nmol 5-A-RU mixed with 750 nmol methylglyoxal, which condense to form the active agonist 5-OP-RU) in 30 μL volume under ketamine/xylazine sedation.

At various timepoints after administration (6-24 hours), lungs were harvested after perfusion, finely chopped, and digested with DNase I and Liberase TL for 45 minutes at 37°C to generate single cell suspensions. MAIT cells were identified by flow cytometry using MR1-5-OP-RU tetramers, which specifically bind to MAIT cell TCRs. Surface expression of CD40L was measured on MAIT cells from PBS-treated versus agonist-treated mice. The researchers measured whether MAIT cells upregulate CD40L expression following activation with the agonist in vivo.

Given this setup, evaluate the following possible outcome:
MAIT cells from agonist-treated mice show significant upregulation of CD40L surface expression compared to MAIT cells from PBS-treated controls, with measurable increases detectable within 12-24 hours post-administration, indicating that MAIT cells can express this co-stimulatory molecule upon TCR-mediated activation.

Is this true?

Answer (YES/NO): NO